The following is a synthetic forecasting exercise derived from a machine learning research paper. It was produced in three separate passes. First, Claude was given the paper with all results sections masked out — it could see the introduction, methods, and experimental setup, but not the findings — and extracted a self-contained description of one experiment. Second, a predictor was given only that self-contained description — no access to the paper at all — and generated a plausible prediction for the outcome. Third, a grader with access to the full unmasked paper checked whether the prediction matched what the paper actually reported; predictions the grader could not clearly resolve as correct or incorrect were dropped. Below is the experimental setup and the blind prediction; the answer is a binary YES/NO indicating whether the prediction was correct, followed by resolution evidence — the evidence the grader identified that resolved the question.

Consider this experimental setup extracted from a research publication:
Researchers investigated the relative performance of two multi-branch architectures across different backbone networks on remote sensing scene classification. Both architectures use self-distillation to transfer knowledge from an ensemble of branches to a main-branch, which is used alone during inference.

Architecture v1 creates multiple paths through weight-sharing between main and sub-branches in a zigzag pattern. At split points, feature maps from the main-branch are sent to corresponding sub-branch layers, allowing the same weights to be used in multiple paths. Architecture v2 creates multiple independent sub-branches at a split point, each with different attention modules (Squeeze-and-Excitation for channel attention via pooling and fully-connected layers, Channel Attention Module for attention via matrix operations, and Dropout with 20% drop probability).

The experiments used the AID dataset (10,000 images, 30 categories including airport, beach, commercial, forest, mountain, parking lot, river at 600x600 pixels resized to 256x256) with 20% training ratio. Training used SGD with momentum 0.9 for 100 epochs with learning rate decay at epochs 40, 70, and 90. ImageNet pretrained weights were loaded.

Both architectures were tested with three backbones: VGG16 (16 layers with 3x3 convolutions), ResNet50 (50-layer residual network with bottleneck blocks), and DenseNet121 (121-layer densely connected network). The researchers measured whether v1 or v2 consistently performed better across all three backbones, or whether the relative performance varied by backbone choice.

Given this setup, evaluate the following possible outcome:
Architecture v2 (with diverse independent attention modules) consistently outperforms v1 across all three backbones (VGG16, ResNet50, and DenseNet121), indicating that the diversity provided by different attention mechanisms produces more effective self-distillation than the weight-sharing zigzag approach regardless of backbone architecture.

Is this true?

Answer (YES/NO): NO